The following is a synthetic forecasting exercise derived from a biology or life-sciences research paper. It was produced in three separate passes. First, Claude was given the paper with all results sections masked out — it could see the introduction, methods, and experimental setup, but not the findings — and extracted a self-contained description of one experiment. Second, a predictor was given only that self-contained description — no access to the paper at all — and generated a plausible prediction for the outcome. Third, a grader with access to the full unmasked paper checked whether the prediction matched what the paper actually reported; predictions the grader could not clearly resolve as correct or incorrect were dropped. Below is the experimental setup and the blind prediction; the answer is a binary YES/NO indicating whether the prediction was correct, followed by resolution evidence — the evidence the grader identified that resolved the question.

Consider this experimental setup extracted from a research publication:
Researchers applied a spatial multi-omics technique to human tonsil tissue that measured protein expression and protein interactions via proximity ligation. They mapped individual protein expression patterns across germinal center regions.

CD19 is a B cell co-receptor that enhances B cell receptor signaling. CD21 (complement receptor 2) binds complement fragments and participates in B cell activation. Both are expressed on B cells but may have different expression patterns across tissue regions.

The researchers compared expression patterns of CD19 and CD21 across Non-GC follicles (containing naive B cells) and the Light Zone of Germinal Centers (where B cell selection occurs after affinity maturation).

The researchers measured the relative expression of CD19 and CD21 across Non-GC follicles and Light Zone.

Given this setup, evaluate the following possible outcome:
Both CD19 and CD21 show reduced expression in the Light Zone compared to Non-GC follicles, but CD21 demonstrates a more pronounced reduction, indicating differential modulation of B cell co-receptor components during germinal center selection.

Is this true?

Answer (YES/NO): NO